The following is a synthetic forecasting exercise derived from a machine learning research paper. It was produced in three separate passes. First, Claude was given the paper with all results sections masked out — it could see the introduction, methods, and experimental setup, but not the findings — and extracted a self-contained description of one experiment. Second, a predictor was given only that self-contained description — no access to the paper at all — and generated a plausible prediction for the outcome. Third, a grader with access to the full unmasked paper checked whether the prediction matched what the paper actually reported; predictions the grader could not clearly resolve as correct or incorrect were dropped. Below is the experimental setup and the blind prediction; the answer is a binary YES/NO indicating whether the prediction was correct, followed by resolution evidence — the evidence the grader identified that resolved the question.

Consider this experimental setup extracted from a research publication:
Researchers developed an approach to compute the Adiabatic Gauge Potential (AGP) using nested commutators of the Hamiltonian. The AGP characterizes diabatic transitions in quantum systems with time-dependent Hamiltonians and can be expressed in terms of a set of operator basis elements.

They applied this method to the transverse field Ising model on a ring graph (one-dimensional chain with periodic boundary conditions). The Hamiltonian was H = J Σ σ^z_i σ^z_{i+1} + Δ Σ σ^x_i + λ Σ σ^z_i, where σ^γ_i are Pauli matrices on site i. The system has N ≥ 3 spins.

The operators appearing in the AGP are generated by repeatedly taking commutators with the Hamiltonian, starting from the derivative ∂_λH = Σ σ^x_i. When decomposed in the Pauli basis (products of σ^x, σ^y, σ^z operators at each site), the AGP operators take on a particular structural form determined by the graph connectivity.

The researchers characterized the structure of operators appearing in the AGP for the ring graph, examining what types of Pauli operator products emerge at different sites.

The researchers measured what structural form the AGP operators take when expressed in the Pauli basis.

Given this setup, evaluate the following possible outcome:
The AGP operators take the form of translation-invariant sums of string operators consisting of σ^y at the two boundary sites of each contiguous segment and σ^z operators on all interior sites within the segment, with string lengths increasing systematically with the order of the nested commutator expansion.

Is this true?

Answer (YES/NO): NO